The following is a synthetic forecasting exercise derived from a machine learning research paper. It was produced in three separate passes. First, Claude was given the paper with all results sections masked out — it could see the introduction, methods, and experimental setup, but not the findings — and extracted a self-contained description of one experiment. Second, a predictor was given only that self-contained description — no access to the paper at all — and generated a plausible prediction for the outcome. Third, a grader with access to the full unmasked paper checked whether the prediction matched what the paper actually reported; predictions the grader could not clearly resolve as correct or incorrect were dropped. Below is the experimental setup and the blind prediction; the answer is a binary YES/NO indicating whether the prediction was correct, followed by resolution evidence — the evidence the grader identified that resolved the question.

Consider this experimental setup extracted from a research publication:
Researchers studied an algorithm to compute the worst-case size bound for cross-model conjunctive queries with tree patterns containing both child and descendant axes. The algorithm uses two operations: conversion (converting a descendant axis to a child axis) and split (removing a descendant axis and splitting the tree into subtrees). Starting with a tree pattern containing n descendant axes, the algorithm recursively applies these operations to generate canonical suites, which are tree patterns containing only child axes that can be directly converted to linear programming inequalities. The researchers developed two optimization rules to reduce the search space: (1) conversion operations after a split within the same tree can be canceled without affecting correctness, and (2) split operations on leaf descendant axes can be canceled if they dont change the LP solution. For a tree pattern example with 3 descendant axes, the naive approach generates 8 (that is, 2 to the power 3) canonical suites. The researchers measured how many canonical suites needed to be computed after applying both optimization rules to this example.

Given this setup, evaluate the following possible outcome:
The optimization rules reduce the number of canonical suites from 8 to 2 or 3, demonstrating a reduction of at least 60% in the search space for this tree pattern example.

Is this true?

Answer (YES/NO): YES